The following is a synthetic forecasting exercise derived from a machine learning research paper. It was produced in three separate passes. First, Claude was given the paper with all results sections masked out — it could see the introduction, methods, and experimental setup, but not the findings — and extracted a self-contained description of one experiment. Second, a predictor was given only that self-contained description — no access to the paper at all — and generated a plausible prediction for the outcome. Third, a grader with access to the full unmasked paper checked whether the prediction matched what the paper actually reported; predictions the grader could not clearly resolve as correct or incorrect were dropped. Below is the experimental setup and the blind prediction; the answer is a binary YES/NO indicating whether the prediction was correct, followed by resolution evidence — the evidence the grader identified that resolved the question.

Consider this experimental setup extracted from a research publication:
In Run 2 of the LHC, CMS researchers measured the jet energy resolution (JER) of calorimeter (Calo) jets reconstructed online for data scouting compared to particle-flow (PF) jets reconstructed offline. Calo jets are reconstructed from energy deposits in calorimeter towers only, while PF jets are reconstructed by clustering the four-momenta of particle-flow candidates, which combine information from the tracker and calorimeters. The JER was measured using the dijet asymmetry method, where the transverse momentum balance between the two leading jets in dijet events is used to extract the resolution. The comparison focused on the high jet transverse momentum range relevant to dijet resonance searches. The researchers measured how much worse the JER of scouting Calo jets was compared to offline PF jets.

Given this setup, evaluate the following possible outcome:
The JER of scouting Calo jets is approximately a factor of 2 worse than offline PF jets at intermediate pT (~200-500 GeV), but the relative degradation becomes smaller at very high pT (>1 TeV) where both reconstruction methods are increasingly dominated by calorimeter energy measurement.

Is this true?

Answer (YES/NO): NO